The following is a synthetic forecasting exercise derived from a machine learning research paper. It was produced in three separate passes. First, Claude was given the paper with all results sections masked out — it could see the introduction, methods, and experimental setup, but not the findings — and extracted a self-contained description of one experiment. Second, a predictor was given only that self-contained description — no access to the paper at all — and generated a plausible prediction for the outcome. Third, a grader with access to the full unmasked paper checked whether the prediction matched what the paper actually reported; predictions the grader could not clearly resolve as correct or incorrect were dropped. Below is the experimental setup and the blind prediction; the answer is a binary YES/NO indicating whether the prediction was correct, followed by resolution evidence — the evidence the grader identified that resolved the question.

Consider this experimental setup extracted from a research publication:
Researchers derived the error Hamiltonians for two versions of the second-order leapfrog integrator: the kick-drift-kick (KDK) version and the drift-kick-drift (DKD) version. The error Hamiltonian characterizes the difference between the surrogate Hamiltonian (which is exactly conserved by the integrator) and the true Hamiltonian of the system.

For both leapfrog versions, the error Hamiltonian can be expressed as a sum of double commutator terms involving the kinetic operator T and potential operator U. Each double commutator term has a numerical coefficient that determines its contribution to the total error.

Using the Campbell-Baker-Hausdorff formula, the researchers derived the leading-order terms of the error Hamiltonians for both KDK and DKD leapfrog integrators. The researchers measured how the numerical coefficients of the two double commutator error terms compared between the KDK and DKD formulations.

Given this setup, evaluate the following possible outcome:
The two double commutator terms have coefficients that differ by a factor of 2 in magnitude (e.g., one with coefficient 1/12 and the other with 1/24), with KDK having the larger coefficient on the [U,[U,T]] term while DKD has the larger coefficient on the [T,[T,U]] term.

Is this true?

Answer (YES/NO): YES